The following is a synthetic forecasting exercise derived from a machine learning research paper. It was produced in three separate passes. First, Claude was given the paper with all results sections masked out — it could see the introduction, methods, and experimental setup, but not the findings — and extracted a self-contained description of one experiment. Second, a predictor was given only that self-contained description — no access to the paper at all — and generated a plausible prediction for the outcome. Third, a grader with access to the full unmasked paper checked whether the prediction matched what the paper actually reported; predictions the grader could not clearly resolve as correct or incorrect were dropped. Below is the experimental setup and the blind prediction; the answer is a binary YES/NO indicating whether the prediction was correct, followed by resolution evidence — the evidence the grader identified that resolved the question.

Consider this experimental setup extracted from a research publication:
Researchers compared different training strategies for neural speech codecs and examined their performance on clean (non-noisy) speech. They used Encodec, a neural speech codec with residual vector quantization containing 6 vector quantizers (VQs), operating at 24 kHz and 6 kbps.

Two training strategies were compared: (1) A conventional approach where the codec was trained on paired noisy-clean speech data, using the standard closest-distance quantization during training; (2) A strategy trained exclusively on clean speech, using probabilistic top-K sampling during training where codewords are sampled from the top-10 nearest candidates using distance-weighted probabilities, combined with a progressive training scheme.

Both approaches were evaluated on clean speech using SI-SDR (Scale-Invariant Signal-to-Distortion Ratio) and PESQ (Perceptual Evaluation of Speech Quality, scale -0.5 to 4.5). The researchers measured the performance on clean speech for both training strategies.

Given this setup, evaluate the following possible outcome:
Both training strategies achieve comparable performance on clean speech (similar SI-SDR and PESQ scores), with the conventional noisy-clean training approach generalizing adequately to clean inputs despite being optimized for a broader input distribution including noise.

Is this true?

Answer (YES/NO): NO